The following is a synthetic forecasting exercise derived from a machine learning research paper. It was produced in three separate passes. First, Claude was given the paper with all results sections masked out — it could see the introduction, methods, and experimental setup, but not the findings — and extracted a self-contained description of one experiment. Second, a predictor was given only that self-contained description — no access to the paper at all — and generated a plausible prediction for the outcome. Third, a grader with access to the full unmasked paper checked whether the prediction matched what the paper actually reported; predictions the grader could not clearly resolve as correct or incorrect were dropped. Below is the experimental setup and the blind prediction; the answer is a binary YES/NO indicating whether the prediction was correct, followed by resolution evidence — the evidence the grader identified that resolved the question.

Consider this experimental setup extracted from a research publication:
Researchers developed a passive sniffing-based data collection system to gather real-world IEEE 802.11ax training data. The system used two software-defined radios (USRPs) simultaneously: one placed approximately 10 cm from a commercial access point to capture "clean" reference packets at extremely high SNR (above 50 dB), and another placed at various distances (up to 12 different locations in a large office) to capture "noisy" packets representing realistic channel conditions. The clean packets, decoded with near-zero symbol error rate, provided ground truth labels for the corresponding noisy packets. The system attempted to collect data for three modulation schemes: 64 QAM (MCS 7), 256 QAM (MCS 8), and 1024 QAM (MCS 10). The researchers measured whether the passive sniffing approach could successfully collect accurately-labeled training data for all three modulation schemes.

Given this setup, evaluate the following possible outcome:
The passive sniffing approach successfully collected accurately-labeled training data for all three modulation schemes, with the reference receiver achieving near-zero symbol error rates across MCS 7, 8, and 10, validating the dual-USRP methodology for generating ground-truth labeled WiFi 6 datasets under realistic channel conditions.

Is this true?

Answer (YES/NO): NO